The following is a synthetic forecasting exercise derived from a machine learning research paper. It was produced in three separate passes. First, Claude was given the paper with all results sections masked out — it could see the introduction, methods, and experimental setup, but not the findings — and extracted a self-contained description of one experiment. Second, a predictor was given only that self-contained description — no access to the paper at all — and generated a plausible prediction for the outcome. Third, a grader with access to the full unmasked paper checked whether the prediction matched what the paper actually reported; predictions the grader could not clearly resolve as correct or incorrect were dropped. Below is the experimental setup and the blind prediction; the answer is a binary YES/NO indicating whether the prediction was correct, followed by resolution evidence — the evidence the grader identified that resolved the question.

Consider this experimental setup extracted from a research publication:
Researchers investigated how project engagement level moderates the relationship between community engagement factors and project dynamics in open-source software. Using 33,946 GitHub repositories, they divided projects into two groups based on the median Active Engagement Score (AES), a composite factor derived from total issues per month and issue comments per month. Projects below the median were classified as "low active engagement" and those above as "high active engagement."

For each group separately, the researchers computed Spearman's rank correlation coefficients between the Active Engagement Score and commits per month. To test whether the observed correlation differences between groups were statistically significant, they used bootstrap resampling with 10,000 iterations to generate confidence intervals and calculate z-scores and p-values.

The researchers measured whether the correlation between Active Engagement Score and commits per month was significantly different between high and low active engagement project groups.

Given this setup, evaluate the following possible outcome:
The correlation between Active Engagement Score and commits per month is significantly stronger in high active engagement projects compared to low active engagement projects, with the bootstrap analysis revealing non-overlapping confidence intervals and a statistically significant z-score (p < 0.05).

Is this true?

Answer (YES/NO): YES